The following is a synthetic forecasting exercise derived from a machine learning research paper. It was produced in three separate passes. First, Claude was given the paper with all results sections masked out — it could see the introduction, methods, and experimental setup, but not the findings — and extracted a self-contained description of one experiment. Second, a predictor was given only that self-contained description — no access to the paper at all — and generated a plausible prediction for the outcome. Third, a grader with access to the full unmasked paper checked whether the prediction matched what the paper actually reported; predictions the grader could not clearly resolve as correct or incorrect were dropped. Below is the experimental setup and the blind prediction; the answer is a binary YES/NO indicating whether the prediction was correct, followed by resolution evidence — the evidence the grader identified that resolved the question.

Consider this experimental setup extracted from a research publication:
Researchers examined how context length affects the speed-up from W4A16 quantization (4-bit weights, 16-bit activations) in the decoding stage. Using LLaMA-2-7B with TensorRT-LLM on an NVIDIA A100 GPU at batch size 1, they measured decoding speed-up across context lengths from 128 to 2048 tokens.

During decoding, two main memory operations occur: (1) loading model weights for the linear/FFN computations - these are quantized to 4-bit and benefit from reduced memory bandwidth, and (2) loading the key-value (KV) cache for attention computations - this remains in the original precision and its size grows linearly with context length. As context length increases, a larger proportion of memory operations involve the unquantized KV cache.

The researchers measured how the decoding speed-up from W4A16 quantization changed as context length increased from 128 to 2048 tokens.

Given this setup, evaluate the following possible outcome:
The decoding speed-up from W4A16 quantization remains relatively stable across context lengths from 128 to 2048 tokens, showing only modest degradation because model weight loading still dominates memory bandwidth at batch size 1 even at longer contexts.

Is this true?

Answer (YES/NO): NO